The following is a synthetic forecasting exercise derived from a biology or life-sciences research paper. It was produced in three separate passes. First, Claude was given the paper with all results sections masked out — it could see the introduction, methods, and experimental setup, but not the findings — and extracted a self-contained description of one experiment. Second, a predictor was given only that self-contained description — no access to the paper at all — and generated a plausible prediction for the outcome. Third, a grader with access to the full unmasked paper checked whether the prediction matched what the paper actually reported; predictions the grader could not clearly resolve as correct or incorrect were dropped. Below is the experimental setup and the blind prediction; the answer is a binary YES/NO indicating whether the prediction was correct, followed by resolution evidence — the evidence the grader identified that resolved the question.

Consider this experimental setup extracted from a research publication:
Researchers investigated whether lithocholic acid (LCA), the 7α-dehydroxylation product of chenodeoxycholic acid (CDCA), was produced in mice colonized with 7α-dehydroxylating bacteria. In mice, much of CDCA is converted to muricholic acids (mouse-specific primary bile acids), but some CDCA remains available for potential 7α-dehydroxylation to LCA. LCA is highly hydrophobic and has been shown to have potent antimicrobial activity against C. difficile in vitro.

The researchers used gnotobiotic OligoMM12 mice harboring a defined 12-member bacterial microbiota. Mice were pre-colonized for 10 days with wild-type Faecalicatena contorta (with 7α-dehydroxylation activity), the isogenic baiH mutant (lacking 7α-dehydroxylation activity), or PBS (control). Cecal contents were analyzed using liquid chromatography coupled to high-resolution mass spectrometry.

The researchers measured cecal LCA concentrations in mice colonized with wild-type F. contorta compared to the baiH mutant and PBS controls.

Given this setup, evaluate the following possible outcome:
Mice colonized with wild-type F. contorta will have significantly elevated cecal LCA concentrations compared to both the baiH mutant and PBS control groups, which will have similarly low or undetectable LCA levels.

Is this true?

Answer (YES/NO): YES